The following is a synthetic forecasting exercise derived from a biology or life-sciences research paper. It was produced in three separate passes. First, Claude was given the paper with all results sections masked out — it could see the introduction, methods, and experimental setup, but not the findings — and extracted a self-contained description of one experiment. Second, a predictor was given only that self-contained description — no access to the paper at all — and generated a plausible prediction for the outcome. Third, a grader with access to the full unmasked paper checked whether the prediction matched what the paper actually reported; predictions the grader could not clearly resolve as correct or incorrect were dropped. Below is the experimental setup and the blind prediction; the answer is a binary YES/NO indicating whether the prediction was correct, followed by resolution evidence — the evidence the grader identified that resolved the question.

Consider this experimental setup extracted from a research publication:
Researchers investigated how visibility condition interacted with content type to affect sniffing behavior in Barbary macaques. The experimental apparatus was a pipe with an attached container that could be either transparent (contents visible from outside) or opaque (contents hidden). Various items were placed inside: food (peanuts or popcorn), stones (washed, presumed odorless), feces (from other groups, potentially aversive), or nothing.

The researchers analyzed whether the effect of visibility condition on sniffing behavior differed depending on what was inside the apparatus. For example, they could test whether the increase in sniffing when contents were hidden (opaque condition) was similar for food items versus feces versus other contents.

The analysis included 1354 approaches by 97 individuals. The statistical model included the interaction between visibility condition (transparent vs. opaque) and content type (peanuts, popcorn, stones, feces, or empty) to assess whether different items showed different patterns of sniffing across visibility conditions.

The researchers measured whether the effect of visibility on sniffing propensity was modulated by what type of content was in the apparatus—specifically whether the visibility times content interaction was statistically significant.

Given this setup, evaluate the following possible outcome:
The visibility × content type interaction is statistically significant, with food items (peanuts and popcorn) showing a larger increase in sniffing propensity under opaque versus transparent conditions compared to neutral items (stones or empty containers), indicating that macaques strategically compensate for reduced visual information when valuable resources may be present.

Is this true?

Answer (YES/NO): NO